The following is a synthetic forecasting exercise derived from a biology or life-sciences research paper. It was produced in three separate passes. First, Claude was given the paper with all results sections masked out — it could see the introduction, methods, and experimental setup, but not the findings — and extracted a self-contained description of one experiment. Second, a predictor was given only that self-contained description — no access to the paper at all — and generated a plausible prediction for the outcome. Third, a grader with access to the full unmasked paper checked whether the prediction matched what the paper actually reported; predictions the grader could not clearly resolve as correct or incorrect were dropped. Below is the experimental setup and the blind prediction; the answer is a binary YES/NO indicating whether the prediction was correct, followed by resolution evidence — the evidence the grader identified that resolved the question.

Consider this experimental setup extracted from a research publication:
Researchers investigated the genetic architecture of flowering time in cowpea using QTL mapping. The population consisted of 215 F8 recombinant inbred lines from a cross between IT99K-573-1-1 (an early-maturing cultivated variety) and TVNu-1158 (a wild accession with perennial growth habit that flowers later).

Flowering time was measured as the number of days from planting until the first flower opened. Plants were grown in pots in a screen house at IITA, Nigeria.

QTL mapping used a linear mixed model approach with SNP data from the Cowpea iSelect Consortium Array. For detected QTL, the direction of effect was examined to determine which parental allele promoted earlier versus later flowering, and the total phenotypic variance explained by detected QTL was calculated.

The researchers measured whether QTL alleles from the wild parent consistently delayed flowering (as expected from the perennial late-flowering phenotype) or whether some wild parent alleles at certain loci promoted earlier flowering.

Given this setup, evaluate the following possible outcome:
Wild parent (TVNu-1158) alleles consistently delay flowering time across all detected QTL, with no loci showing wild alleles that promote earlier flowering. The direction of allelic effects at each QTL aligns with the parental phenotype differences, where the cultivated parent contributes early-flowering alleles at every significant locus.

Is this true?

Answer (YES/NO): NO